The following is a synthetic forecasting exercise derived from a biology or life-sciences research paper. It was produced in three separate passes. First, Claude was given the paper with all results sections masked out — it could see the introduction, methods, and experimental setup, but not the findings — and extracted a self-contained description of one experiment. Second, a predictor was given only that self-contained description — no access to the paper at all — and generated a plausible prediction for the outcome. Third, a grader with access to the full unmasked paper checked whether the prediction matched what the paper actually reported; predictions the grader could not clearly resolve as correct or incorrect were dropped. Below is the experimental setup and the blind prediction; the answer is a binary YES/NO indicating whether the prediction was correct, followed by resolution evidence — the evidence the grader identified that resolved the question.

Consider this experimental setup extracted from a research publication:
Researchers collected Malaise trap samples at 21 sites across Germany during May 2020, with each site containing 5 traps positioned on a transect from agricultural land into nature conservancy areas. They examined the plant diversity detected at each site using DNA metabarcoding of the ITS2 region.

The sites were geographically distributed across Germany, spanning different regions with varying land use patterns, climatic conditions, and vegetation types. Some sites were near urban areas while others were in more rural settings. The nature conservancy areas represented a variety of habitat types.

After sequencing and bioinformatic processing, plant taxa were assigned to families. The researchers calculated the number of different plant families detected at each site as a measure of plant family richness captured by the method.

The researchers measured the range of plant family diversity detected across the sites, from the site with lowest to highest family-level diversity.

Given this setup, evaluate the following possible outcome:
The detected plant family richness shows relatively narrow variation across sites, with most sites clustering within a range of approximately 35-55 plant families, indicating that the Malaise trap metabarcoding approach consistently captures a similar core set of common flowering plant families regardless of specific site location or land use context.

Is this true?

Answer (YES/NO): NO